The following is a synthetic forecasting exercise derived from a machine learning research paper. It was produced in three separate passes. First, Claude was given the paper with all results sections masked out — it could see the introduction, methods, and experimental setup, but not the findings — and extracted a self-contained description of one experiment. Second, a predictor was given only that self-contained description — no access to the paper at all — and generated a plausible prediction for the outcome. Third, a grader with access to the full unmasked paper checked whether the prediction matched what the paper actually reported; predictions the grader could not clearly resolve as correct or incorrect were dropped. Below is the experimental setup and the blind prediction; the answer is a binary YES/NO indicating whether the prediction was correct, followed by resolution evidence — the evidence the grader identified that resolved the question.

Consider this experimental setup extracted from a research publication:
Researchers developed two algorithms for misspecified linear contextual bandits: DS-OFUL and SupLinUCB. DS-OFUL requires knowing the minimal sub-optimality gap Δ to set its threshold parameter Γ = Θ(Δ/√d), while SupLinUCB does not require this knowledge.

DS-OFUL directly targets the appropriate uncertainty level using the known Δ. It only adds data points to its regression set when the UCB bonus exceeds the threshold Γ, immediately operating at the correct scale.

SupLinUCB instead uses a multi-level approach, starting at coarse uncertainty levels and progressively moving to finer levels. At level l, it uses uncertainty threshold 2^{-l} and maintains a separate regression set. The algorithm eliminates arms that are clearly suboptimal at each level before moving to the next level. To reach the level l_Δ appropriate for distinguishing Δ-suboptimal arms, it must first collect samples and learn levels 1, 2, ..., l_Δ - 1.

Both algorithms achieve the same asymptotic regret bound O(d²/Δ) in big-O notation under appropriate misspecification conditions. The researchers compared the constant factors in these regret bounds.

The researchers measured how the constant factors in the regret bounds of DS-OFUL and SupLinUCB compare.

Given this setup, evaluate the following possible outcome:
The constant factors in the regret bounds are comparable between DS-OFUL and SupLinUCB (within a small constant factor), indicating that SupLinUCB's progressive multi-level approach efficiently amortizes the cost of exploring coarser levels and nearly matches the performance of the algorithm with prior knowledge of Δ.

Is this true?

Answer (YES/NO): NO